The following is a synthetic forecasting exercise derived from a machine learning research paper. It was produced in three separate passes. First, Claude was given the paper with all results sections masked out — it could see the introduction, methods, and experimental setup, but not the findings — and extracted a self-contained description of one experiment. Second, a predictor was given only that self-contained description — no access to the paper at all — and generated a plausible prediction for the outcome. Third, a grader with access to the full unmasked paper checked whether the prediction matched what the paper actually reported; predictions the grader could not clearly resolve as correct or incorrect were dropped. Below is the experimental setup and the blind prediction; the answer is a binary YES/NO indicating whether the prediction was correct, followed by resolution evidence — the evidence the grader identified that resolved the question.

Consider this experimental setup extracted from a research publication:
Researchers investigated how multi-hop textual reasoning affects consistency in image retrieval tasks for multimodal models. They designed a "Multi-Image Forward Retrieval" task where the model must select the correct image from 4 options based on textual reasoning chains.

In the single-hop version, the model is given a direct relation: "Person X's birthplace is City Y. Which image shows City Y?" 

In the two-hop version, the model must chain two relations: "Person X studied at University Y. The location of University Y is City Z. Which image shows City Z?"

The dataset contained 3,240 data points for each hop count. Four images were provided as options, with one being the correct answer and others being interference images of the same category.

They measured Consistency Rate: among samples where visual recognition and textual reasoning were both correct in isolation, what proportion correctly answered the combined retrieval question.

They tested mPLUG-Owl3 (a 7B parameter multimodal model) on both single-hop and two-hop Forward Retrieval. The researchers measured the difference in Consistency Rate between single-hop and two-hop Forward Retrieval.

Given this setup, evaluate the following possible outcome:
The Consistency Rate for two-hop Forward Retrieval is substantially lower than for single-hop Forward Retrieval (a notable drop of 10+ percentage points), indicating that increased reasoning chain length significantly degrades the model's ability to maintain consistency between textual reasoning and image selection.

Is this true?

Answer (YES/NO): YES